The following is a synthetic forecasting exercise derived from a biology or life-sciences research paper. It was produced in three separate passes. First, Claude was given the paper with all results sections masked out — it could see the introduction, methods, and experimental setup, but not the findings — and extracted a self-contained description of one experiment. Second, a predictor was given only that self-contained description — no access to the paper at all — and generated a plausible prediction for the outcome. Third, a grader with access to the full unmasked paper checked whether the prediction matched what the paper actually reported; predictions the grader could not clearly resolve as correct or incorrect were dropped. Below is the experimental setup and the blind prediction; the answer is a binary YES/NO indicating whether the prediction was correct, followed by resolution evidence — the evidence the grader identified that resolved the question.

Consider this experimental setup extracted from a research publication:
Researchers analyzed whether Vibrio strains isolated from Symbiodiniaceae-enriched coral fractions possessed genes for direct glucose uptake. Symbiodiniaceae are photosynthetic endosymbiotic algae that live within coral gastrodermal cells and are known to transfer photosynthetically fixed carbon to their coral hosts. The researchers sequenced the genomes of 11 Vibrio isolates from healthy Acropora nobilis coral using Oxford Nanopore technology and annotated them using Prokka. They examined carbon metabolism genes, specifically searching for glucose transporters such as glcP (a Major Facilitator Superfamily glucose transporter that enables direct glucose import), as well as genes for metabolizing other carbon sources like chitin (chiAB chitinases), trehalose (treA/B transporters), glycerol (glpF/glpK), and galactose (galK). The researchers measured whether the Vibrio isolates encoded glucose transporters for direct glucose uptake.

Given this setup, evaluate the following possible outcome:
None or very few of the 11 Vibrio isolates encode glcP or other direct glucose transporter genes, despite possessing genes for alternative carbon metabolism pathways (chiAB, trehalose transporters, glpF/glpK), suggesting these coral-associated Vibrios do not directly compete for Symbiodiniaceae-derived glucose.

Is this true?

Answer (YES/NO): YES